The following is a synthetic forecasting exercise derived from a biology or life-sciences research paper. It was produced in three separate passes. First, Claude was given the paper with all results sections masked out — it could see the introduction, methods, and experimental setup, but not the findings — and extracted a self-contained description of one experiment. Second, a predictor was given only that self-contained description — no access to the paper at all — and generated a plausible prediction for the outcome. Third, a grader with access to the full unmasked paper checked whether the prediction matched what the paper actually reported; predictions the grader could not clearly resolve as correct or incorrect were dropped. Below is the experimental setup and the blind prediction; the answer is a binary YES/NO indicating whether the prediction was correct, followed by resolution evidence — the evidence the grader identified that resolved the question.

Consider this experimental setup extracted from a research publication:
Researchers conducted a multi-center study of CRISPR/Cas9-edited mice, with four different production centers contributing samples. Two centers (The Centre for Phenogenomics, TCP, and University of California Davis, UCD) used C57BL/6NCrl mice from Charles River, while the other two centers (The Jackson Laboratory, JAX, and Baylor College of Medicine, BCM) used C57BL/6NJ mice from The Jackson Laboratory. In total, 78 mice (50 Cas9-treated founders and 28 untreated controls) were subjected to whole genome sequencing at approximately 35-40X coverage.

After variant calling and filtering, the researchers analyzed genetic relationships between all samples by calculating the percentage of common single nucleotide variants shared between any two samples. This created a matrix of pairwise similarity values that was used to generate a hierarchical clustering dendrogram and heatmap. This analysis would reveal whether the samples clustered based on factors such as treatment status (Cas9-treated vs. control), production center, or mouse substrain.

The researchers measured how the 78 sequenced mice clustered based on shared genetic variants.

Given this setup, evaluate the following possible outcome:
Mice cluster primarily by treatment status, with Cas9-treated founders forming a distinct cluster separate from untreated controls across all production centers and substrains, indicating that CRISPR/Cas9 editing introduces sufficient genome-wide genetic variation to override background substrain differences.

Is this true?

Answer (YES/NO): NO